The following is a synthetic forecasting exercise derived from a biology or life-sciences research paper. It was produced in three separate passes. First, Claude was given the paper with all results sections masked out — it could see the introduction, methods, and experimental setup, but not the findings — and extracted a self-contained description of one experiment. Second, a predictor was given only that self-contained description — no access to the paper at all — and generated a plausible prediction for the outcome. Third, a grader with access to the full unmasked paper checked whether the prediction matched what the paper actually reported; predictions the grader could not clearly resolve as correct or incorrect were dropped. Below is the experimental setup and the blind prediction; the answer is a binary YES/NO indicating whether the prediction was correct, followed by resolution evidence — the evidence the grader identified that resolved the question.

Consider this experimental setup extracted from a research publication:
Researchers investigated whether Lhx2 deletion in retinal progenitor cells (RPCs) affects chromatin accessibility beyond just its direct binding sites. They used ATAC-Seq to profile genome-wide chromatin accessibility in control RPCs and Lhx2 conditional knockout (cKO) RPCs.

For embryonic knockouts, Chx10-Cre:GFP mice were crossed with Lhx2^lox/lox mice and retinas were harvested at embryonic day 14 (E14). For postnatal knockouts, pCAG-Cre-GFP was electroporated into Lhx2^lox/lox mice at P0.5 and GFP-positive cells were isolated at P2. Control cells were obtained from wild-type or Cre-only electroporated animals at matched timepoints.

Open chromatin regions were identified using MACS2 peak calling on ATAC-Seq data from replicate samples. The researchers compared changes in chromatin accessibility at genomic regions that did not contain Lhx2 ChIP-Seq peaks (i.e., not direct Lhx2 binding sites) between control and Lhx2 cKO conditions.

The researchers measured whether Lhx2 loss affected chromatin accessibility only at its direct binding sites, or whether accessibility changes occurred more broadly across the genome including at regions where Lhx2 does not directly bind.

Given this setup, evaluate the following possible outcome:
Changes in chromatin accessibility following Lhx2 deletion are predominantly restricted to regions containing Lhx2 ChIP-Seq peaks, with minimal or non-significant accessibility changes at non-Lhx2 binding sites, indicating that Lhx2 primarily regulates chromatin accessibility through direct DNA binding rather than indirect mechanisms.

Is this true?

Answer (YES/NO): NO